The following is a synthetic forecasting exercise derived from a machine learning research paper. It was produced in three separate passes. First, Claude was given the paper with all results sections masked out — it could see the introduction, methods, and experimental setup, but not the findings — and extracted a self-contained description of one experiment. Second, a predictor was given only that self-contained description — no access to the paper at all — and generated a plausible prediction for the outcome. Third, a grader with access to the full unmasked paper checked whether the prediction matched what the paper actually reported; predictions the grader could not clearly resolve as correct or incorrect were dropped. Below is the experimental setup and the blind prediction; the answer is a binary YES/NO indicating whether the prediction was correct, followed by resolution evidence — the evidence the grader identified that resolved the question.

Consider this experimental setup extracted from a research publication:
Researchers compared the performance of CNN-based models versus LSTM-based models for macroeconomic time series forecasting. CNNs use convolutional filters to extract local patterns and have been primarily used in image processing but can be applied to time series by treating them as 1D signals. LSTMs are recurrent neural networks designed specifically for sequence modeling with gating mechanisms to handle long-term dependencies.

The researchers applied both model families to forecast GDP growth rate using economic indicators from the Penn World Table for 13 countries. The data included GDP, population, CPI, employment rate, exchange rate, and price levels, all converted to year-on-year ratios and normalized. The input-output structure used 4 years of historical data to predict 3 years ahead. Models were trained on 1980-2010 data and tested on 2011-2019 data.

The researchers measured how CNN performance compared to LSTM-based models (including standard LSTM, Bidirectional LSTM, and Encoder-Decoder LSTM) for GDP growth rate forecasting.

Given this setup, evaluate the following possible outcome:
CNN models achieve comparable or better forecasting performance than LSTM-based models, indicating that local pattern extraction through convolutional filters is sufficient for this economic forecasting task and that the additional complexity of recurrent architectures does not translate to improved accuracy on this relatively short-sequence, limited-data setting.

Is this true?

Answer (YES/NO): NO